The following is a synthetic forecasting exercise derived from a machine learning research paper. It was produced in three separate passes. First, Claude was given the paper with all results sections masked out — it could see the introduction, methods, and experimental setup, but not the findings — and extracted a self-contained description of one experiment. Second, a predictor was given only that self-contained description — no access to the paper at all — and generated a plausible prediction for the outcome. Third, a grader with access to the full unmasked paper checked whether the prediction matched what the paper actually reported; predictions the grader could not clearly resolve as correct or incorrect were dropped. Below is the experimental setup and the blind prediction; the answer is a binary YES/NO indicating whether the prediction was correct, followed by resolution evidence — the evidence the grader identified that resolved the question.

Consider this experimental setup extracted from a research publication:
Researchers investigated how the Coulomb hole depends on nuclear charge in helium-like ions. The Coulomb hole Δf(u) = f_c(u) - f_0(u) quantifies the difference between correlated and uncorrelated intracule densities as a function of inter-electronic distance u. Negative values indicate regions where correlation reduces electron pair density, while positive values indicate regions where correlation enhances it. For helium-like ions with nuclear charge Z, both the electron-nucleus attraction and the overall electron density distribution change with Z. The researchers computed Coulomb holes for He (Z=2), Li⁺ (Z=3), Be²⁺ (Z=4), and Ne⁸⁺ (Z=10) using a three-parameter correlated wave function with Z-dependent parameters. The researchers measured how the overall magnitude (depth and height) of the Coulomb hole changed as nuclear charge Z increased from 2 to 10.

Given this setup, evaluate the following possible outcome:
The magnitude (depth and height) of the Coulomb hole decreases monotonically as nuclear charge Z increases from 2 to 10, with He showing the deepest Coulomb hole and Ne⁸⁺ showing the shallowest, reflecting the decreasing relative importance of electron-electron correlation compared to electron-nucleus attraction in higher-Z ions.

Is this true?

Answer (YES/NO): YES